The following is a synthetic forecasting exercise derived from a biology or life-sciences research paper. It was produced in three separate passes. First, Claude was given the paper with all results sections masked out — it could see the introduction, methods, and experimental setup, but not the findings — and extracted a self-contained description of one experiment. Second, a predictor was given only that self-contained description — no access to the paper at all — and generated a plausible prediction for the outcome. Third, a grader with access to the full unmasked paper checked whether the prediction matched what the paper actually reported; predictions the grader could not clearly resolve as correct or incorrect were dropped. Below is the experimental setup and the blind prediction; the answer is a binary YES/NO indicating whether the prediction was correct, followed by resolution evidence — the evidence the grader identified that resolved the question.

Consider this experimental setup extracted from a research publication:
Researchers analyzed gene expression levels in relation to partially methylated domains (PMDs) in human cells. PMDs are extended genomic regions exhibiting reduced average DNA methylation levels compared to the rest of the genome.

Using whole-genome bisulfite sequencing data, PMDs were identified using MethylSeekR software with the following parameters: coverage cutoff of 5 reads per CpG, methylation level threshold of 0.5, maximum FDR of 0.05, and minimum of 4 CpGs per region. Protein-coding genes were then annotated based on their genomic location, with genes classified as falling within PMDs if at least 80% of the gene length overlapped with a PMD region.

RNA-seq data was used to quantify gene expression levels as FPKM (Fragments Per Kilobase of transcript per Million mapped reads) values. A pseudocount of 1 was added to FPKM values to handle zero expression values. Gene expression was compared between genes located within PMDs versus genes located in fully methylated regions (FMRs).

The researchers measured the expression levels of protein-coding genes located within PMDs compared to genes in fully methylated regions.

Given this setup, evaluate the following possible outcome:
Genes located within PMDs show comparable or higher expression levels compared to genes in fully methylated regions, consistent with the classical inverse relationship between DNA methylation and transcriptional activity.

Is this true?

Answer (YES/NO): NO